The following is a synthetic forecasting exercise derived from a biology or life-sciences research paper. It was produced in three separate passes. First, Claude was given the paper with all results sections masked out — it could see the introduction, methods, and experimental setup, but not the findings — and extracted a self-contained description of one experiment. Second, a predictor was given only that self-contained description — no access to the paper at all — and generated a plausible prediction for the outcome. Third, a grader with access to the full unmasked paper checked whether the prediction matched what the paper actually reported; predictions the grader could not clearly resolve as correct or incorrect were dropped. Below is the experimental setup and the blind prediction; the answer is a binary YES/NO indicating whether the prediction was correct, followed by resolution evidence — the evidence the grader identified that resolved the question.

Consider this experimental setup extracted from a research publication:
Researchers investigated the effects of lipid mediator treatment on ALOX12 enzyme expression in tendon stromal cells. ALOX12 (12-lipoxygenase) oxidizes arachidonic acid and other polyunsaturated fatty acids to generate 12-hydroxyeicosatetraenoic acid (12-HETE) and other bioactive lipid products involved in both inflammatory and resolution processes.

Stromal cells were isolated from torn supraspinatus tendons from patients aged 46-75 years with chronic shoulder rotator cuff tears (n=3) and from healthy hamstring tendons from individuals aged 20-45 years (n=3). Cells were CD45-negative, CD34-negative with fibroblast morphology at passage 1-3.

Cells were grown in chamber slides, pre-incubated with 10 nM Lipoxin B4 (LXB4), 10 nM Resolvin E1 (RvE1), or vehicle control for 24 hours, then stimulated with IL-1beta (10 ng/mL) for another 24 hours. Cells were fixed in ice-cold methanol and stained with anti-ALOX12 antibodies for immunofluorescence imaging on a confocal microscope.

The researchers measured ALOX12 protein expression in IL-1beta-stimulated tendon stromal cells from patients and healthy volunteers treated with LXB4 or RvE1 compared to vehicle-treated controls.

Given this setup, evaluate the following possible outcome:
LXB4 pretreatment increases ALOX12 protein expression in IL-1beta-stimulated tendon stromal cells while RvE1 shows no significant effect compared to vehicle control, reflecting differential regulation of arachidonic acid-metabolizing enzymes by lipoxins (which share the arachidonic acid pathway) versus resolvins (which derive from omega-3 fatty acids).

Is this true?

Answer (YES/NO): NO